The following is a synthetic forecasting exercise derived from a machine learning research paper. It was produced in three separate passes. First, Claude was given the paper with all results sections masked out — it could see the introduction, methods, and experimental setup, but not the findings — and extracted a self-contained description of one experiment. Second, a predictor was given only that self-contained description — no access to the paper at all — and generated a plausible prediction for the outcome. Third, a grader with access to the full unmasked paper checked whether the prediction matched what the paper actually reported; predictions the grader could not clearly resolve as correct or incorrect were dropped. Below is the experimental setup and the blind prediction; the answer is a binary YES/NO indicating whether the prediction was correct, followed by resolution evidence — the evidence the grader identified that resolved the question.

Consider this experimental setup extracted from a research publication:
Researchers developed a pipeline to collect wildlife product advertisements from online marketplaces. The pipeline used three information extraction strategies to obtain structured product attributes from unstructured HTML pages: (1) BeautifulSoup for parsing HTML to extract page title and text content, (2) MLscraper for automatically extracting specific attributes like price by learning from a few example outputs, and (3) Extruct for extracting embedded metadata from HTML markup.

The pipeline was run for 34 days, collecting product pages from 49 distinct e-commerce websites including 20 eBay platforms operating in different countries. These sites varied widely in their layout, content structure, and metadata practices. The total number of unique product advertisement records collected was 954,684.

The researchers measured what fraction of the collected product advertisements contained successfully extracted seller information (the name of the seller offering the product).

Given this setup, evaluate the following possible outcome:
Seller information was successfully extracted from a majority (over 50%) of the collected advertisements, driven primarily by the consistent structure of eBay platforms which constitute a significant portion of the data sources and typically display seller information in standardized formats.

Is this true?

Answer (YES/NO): NO